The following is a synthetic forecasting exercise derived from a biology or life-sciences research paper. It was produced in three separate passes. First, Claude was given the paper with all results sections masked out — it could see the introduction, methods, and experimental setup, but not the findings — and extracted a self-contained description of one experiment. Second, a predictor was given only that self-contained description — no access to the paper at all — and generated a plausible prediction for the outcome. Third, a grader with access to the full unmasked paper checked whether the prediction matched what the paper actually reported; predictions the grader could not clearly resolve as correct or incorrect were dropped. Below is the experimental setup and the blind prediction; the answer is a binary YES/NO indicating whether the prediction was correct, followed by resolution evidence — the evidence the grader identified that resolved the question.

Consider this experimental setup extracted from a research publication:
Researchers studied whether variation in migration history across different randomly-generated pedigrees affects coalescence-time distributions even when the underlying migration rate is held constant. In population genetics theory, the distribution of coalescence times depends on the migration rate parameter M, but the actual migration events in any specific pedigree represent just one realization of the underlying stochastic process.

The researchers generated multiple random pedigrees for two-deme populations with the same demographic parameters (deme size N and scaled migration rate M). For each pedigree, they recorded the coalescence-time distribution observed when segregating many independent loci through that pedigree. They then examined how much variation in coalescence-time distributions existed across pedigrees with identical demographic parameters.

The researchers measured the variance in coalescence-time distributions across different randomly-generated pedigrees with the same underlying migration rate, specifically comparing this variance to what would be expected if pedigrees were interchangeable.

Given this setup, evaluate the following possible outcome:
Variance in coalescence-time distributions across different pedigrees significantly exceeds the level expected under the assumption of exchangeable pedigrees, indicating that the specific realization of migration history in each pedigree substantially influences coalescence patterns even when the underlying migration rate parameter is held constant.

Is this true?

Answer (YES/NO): YES